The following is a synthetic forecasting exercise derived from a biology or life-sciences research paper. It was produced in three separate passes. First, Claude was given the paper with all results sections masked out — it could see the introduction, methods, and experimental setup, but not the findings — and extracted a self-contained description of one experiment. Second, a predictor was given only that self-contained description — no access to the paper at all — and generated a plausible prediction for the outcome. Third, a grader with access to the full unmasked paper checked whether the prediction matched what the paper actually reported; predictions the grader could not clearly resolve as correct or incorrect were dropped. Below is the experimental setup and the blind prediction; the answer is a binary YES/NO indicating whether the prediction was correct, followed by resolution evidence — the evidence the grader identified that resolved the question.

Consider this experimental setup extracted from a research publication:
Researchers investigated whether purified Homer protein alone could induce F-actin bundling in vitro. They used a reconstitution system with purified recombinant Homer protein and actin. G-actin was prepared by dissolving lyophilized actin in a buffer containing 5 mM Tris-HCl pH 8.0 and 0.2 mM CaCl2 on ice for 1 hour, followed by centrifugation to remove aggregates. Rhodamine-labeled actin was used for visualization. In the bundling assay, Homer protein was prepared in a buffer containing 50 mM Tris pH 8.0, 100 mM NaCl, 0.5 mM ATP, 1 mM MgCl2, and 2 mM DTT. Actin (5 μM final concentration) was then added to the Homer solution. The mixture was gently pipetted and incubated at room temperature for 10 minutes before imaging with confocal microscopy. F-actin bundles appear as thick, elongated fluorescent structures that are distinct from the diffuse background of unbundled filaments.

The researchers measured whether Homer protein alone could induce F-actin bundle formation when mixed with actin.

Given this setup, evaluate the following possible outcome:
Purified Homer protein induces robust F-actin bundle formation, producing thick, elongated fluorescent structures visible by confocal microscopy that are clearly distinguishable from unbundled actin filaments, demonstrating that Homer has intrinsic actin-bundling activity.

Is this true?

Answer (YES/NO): NO